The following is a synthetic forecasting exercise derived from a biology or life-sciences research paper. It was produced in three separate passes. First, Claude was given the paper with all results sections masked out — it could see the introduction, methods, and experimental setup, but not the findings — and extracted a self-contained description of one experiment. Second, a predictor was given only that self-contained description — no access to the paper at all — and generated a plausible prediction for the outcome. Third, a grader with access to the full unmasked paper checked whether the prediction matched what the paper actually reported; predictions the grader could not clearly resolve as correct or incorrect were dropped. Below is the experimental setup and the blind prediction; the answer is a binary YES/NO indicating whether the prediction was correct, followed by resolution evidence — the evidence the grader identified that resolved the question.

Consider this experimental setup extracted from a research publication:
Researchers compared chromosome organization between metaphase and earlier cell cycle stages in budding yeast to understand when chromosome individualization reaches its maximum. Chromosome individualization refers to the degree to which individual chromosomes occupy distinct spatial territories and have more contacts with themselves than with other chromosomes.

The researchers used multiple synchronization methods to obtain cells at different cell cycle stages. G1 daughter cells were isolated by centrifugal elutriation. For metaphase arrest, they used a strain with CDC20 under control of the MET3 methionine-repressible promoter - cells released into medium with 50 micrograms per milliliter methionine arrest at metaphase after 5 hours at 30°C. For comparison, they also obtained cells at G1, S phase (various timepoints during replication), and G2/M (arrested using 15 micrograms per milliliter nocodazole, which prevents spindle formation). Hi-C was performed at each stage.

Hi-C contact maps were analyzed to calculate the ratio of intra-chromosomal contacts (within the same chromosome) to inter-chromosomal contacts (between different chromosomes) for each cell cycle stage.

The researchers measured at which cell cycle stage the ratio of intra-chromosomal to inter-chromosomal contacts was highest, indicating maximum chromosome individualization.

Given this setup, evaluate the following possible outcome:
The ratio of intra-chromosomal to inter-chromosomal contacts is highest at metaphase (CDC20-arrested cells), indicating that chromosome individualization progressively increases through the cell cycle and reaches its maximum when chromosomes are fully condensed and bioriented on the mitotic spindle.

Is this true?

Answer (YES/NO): NO